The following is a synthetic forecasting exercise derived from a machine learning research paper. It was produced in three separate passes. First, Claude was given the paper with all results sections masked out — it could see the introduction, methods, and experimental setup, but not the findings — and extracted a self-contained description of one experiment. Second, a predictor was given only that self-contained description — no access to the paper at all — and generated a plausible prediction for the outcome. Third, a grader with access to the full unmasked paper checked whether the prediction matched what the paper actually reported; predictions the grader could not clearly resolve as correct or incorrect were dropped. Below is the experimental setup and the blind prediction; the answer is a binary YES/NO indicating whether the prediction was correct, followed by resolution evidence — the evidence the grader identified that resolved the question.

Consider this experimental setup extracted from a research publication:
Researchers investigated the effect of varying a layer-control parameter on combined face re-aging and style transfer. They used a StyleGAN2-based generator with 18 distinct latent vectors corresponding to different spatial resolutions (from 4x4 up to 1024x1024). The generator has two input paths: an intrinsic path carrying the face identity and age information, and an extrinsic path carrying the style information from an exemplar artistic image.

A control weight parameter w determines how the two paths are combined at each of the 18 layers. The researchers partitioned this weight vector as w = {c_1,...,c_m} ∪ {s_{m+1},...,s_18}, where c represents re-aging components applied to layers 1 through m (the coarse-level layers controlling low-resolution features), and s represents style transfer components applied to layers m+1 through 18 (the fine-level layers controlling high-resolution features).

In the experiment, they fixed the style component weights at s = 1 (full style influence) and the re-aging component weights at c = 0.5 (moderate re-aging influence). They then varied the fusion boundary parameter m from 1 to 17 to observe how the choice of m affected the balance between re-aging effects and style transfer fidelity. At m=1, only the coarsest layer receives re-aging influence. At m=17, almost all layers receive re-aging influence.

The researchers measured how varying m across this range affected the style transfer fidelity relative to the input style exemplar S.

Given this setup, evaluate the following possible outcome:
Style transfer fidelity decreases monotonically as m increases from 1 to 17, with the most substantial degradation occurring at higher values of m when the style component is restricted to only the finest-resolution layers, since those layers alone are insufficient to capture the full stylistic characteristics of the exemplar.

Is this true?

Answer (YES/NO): NO